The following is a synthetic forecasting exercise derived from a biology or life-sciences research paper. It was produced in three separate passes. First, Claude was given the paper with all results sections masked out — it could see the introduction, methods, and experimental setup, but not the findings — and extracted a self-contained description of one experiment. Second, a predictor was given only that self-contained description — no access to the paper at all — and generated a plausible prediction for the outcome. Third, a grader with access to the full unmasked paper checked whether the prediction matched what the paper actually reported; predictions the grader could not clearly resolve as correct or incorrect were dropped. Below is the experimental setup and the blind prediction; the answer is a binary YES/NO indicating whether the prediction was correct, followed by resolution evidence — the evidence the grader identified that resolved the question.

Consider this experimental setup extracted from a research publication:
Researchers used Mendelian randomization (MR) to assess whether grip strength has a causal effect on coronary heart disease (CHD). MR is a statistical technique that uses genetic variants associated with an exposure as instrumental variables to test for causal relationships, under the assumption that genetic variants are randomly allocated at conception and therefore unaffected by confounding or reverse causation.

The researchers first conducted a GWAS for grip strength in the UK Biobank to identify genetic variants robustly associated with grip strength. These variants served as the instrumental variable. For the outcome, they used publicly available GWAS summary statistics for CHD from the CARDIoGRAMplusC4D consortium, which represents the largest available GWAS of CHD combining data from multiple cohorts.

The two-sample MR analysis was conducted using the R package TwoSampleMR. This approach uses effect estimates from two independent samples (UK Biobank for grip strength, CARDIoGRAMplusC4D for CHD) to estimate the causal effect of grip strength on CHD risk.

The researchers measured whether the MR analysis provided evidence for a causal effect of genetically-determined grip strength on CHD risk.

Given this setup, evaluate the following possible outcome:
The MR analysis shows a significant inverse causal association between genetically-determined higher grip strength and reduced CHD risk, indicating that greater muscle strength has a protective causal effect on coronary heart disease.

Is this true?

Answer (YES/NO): YES